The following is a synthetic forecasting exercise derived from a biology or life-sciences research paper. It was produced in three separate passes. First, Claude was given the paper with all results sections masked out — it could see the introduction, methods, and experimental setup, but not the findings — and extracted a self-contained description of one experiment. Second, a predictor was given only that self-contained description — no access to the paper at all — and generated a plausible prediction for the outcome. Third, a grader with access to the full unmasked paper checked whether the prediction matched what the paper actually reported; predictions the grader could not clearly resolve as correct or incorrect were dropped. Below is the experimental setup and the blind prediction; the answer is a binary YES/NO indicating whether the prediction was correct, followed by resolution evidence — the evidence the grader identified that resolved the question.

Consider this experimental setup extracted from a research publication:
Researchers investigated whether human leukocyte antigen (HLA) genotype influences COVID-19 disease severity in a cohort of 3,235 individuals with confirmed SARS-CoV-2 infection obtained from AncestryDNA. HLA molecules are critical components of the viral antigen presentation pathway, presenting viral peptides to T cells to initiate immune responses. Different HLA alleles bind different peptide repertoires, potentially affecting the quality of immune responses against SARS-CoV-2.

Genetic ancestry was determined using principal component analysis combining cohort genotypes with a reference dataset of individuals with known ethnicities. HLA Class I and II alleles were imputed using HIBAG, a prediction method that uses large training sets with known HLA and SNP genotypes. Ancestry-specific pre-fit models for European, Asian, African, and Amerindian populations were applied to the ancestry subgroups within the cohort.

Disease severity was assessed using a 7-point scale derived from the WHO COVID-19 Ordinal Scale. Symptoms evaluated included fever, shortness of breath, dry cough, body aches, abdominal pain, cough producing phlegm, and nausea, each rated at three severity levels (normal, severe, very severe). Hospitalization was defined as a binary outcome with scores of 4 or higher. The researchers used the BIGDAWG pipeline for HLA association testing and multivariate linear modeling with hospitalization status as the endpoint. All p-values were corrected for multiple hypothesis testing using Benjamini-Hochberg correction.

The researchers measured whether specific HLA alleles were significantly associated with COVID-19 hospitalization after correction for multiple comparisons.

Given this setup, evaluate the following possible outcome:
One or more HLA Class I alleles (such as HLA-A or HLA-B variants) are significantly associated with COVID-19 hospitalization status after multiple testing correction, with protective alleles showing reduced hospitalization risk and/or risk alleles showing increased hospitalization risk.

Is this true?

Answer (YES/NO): NO